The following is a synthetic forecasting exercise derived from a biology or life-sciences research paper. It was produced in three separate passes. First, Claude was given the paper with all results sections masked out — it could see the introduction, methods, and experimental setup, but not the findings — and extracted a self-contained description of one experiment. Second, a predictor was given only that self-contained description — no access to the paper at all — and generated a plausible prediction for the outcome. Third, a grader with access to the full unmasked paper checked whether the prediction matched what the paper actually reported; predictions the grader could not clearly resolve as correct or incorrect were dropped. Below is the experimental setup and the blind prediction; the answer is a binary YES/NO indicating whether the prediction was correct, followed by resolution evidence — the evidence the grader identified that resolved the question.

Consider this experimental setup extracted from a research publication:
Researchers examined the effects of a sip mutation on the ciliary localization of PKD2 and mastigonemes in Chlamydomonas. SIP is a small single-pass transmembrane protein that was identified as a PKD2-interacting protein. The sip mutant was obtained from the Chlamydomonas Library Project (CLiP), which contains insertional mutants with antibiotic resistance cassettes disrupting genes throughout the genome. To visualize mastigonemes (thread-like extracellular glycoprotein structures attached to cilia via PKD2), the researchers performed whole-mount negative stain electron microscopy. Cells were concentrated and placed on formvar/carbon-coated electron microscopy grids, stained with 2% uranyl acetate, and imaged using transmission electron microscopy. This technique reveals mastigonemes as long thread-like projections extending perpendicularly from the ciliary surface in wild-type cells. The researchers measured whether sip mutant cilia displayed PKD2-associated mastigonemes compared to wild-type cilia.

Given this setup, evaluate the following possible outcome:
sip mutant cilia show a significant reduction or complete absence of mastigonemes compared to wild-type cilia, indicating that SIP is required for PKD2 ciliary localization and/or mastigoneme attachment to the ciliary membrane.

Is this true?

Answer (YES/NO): YES